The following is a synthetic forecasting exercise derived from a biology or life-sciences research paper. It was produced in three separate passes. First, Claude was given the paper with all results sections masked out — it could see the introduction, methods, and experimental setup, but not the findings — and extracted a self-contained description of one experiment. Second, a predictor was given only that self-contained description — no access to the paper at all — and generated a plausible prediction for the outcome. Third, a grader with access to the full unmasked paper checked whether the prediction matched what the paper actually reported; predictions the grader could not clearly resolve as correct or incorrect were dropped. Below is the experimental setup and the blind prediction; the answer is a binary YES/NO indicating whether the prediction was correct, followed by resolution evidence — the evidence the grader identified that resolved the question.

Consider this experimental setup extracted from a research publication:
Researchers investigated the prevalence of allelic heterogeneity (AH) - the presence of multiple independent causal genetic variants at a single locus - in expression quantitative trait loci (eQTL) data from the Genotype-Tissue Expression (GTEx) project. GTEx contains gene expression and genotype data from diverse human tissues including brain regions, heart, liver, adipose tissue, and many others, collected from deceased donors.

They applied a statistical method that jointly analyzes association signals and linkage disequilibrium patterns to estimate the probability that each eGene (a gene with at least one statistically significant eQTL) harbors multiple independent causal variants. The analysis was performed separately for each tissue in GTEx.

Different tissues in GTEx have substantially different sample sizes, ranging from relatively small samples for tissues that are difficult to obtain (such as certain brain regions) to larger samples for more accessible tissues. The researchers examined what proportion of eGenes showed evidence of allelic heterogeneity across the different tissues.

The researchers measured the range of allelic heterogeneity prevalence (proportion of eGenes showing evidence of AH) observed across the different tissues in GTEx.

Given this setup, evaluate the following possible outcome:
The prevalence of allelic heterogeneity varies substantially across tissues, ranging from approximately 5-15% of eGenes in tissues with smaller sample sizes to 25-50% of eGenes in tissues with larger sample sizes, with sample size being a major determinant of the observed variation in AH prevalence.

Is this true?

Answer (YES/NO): NO